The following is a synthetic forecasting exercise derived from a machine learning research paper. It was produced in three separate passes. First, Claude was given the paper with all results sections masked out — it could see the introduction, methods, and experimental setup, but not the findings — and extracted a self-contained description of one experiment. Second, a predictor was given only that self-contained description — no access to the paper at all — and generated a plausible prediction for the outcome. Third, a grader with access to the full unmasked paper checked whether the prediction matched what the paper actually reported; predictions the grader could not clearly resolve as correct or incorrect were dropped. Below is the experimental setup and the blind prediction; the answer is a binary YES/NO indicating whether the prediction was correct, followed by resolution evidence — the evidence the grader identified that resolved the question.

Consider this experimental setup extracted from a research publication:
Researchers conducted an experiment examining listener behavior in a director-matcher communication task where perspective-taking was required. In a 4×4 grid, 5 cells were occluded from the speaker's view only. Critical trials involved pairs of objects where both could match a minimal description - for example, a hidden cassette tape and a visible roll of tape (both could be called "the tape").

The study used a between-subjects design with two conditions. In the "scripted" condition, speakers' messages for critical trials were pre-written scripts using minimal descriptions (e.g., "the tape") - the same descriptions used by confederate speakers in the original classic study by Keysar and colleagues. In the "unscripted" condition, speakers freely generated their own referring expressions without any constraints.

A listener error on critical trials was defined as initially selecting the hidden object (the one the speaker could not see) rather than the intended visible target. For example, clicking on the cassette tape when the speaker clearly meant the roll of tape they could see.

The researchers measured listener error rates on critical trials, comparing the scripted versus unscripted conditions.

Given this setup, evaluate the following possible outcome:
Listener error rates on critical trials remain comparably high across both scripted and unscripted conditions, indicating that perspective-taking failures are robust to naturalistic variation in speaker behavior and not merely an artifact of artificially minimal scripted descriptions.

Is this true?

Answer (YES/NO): NO